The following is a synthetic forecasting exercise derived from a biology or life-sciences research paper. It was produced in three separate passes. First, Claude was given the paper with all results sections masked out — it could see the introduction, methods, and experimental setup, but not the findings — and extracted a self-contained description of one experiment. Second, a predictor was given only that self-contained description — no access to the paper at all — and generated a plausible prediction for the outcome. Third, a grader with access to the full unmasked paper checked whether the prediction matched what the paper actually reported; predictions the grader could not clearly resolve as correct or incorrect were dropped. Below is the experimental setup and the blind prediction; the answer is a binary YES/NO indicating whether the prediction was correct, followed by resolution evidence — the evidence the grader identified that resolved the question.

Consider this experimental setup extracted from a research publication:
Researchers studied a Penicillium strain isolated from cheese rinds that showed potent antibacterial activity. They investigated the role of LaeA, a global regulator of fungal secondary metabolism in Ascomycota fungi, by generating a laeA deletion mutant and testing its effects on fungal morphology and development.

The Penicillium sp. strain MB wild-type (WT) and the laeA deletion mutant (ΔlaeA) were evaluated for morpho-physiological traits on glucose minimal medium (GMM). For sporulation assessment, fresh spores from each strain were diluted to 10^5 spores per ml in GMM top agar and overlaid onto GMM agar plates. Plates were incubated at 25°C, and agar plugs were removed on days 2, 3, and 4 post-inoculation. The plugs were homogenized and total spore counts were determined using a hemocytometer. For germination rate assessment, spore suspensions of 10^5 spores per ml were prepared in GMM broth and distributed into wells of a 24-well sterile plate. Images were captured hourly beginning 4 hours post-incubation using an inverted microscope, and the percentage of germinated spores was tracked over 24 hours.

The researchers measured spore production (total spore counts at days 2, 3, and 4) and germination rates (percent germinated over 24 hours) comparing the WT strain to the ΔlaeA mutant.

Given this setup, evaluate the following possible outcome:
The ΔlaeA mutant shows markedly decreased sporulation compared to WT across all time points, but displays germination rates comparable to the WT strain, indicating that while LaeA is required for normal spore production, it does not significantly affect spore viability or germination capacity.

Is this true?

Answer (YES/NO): NO